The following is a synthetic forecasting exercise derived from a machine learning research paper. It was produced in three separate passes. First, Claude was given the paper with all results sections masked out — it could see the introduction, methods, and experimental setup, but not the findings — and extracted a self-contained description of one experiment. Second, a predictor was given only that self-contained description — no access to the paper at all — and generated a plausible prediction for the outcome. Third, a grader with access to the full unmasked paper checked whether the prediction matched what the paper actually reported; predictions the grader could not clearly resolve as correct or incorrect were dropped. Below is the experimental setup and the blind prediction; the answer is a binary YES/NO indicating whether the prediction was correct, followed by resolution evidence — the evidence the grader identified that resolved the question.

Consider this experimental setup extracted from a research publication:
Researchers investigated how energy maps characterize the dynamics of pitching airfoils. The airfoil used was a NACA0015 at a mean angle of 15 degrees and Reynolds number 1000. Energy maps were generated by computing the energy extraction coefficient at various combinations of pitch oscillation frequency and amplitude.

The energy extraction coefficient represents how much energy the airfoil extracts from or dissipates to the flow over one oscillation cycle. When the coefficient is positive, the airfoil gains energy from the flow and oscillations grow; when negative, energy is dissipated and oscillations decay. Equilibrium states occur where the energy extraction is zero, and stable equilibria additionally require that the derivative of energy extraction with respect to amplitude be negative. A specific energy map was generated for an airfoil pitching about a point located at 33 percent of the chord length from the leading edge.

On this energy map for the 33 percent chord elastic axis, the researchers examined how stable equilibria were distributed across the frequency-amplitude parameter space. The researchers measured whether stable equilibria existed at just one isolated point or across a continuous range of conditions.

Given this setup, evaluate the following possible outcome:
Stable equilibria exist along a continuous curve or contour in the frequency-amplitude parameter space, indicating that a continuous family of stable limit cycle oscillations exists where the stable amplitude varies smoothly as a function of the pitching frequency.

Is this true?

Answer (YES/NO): YES